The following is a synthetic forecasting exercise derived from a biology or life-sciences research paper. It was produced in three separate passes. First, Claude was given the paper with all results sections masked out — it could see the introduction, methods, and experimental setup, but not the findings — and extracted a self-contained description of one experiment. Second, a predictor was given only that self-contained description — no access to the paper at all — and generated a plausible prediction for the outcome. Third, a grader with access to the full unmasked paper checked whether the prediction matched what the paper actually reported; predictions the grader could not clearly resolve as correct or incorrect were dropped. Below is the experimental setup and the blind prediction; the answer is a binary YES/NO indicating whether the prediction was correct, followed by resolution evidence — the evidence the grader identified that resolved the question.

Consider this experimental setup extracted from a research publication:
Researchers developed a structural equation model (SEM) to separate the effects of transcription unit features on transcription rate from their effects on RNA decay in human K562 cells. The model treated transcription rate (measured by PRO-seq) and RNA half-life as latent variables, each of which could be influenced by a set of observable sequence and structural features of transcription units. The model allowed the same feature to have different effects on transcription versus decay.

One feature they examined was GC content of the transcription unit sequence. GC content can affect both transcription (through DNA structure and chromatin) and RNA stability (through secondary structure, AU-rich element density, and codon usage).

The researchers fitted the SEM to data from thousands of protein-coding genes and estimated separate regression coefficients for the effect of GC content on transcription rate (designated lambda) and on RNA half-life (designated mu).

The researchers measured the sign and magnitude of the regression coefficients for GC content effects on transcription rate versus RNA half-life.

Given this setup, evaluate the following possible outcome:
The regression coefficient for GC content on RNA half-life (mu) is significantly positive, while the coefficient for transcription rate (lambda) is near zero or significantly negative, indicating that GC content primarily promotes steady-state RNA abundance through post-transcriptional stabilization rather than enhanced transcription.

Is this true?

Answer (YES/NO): NO